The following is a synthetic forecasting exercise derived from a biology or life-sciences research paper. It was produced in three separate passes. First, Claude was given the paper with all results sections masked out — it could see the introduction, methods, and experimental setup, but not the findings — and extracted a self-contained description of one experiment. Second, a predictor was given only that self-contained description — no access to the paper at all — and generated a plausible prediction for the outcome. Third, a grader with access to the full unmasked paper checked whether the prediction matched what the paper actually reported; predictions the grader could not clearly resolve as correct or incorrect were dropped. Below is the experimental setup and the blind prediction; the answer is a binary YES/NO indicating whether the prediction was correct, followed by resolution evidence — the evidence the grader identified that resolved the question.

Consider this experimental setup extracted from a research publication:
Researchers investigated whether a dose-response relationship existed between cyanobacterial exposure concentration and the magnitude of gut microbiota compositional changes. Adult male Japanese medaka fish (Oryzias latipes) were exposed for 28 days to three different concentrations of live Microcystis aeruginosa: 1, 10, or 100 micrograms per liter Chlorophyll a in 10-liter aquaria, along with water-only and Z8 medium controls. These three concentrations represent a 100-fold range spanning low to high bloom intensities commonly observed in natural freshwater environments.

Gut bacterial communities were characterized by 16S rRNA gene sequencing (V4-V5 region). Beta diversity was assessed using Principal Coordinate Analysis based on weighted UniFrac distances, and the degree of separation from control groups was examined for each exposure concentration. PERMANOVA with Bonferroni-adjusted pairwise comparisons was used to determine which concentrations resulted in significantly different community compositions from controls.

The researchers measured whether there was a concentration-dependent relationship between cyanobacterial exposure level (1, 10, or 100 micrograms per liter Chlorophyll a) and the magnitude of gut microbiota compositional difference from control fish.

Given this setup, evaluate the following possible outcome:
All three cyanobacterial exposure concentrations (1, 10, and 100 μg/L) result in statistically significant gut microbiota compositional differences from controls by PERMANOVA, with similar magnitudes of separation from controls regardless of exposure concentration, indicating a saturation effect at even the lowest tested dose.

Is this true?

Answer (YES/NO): NO